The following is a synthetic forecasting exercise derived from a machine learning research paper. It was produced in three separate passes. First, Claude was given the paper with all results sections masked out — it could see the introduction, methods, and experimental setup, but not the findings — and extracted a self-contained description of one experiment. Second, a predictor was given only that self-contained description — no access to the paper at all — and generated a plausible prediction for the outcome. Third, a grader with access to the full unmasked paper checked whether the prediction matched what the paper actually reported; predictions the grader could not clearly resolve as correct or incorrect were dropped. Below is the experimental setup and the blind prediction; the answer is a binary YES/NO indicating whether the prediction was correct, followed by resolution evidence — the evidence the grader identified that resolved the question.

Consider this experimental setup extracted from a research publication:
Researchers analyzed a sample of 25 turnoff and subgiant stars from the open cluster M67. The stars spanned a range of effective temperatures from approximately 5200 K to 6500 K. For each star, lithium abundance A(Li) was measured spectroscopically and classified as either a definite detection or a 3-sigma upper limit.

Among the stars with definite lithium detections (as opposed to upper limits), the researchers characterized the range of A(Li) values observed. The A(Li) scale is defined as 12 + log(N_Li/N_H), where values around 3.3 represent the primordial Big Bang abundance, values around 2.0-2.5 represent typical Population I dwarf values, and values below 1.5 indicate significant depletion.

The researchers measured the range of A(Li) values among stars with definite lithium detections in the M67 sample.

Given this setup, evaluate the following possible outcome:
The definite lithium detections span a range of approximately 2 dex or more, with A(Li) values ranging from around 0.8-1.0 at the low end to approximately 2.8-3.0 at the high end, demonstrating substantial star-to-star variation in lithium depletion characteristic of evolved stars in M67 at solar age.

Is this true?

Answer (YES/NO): NO